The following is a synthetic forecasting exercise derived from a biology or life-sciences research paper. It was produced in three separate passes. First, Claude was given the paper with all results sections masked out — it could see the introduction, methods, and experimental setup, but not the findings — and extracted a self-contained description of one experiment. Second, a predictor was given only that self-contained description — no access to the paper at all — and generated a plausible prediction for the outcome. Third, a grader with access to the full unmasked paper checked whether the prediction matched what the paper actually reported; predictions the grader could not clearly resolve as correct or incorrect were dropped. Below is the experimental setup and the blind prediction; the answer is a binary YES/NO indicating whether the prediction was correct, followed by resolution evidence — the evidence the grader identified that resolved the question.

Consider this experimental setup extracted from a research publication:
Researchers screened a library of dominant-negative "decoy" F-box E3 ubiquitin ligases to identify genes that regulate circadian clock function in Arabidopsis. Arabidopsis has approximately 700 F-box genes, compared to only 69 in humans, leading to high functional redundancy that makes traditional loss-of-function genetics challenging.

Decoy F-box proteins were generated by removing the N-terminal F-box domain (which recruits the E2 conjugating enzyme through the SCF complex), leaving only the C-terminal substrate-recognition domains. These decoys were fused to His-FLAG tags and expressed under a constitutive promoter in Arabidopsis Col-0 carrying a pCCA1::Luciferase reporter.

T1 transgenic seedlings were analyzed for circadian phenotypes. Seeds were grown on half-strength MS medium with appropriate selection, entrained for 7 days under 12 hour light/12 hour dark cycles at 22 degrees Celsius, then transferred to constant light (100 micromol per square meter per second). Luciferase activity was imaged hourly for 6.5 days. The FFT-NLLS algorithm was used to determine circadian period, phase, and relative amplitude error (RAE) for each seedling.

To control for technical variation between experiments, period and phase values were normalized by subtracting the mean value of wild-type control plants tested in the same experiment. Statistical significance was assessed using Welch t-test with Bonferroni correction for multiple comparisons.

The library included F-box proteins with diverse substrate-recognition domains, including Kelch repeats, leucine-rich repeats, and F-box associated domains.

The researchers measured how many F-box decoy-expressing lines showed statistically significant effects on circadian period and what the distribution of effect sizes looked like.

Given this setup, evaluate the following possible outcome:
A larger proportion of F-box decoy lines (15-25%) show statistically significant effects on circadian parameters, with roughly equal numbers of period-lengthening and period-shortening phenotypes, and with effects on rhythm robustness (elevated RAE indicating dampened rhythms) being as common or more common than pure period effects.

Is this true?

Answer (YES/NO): NO